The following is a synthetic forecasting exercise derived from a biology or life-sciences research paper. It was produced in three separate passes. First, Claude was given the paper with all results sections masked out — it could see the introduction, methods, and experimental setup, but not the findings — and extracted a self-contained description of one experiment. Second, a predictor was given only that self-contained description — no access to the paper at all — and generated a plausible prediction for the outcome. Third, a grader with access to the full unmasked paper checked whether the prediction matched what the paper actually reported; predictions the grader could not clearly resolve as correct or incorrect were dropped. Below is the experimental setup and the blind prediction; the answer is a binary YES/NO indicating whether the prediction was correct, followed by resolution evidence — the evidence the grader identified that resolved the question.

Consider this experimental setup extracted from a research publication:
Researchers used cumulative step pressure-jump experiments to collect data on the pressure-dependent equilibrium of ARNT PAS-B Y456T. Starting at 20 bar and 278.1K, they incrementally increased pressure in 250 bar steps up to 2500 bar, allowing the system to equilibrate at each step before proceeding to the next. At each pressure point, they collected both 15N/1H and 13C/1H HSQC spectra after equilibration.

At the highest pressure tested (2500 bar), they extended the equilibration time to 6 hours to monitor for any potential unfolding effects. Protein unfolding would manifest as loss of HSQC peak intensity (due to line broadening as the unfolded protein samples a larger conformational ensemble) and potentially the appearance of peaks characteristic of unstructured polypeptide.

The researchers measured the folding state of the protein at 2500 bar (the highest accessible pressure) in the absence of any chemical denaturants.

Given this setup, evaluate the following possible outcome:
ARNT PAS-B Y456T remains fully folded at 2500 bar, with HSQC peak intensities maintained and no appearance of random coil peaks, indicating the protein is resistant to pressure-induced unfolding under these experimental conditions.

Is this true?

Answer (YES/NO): NO